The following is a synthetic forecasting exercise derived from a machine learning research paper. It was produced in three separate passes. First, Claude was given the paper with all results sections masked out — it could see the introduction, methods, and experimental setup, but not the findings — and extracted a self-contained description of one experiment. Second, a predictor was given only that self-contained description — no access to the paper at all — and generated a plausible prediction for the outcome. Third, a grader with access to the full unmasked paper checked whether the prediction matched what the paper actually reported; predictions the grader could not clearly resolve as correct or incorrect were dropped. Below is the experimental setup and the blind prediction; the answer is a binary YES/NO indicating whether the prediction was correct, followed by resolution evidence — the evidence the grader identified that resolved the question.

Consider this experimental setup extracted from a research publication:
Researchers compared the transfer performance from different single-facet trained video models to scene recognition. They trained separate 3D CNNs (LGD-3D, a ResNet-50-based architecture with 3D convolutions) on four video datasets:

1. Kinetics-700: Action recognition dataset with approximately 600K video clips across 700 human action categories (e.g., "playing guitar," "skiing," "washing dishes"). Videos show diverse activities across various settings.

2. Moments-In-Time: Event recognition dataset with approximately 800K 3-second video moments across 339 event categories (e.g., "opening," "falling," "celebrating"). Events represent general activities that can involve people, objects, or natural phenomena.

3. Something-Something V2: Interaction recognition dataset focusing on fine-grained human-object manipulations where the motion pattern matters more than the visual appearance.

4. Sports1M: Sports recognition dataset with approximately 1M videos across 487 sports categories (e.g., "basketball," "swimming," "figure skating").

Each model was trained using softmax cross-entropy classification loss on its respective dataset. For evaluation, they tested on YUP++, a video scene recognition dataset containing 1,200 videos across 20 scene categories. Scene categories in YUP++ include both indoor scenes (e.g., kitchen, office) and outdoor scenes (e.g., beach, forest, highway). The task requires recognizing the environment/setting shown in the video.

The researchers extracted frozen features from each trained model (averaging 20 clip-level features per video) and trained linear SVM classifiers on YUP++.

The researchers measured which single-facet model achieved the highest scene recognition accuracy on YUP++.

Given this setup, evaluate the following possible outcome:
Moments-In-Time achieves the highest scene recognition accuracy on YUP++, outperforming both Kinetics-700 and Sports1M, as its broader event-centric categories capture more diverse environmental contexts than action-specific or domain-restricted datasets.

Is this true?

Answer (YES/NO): YES